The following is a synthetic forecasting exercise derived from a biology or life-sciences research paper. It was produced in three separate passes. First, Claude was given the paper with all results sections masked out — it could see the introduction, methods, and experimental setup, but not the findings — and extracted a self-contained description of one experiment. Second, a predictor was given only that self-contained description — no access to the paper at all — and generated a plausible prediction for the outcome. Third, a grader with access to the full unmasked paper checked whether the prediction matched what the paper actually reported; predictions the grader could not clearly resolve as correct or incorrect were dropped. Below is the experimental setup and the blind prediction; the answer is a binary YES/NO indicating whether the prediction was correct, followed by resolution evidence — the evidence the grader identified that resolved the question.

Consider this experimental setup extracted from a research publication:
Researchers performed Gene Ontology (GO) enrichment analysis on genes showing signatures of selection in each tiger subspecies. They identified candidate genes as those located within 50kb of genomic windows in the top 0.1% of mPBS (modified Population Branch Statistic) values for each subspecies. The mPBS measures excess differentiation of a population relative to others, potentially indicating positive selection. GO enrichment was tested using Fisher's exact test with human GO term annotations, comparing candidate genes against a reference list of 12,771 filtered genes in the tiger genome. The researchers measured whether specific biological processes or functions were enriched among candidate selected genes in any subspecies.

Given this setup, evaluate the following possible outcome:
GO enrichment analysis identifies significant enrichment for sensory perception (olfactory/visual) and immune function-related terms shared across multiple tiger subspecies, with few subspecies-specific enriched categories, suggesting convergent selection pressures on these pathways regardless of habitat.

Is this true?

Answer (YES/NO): NO